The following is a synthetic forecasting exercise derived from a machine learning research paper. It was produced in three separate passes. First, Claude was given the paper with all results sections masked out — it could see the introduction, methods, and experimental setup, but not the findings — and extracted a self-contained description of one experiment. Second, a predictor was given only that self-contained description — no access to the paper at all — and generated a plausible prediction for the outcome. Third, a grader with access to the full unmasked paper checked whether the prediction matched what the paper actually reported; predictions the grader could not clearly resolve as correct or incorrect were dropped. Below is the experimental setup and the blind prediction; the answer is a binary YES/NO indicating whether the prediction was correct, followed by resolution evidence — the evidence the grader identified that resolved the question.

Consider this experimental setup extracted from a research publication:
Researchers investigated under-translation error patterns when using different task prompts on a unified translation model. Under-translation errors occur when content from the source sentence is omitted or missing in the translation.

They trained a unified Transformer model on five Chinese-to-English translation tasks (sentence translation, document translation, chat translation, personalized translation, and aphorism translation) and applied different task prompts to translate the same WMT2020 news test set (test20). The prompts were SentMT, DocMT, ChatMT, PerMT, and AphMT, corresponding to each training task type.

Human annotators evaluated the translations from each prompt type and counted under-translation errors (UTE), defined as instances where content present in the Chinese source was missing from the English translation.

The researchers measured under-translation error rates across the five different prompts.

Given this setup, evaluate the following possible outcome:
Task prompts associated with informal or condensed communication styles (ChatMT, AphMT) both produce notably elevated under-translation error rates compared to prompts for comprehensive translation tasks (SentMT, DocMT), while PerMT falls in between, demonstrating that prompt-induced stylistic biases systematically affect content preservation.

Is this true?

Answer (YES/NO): NO